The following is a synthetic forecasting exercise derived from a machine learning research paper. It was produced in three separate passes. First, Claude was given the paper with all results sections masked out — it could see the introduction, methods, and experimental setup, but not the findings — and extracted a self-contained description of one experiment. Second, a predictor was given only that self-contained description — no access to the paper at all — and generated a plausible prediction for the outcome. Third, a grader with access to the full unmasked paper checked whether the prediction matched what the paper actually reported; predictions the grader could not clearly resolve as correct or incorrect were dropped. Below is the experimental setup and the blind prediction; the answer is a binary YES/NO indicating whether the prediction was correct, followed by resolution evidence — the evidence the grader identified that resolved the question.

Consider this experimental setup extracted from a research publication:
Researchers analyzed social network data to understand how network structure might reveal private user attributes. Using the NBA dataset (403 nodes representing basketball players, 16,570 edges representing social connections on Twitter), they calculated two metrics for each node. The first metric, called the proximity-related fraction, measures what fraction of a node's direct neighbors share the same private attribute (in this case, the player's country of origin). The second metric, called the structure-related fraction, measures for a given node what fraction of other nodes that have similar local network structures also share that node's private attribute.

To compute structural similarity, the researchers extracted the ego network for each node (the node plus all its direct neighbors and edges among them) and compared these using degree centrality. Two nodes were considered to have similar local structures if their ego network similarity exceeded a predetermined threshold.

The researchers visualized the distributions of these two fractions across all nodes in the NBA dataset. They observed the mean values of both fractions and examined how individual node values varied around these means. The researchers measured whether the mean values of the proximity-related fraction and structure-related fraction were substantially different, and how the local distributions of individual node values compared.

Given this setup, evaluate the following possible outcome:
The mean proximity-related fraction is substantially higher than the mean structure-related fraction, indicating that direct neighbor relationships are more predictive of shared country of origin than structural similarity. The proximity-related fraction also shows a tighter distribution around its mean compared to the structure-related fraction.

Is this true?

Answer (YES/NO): NO